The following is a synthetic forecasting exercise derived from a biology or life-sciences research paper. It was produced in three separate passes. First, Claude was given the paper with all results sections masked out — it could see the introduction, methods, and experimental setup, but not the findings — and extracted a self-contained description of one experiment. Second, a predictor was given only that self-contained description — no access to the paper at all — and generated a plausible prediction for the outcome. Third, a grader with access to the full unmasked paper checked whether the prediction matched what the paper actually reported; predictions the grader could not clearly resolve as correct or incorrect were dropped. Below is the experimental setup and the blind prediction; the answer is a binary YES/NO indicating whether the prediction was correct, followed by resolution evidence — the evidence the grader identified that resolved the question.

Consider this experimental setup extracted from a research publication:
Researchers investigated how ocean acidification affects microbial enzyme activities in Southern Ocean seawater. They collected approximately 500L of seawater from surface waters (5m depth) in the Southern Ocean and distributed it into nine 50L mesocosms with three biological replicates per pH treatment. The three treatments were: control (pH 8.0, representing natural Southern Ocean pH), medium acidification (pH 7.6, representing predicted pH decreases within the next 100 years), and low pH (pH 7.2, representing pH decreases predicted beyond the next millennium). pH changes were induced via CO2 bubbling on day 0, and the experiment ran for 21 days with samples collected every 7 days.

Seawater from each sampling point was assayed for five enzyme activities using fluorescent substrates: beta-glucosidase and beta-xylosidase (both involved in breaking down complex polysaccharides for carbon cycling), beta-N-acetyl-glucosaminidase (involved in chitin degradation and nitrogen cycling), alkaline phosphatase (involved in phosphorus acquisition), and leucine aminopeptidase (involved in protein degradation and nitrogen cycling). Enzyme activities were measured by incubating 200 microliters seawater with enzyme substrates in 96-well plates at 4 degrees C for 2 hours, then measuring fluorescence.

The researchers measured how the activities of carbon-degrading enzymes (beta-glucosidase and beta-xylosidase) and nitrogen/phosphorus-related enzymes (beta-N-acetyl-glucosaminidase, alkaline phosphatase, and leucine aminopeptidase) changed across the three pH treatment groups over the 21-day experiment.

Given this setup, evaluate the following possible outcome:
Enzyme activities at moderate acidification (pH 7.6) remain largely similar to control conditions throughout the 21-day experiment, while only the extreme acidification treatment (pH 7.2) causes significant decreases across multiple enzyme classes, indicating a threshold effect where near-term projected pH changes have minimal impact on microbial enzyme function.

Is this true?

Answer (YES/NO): NO